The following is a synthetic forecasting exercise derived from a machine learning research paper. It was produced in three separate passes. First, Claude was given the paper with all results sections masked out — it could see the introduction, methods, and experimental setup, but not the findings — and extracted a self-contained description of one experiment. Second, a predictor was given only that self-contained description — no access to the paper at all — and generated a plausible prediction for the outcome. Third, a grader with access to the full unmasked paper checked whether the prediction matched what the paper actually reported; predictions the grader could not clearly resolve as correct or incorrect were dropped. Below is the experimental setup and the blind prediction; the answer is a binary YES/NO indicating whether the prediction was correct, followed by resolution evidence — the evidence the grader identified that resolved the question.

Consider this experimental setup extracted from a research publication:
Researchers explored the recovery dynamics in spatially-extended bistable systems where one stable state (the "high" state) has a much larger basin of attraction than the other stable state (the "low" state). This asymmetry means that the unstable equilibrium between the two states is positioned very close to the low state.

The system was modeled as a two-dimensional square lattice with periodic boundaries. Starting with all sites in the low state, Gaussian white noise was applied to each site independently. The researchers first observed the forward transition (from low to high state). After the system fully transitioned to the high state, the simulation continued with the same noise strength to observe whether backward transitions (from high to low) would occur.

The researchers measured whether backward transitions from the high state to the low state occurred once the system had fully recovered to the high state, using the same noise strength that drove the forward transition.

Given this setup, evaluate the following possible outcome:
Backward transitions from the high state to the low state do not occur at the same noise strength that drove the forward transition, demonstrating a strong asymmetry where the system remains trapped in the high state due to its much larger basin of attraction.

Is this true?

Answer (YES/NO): YES